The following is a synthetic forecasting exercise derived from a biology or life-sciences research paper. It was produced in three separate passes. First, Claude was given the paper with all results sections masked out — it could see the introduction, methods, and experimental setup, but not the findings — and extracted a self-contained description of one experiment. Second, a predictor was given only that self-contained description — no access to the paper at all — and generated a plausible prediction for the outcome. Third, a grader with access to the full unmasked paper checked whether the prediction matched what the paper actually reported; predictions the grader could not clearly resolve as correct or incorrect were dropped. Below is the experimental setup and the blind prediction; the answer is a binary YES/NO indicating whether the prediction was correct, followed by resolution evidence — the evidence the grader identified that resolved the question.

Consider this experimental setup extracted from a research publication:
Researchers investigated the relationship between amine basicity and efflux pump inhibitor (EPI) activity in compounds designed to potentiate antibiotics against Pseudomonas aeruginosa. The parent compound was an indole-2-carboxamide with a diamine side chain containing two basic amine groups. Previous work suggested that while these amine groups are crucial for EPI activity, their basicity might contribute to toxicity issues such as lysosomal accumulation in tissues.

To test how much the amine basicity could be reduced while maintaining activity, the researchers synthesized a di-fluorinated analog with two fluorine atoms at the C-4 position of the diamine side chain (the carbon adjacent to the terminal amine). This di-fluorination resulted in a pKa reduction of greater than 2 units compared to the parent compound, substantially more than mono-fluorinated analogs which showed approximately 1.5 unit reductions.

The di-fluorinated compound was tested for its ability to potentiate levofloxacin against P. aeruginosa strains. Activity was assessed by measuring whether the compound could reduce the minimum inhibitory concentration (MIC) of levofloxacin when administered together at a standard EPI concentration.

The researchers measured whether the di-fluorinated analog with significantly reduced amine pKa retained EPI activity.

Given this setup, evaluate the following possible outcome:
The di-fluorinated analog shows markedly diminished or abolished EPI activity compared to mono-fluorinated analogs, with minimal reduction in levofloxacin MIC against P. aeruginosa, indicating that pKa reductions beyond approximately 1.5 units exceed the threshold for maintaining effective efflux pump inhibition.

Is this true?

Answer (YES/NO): YES